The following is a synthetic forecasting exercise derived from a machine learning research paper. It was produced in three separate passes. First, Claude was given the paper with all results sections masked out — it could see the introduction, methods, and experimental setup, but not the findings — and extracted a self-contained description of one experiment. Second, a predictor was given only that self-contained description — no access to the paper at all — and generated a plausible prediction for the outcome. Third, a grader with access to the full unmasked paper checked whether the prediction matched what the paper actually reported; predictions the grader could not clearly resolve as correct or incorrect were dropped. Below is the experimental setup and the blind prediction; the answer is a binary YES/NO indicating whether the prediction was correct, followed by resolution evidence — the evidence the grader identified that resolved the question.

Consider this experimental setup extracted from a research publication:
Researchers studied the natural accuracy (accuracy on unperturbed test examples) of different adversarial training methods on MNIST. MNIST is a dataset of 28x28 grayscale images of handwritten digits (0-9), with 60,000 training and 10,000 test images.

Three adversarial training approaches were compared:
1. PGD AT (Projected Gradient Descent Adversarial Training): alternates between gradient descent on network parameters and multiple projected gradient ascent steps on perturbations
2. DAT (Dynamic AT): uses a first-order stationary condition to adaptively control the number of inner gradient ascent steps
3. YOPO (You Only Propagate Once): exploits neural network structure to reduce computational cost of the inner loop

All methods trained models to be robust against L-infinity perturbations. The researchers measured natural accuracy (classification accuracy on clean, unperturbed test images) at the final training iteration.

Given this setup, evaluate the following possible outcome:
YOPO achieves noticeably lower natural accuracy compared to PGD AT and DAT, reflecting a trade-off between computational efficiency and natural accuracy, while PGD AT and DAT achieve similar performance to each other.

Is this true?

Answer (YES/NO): NO